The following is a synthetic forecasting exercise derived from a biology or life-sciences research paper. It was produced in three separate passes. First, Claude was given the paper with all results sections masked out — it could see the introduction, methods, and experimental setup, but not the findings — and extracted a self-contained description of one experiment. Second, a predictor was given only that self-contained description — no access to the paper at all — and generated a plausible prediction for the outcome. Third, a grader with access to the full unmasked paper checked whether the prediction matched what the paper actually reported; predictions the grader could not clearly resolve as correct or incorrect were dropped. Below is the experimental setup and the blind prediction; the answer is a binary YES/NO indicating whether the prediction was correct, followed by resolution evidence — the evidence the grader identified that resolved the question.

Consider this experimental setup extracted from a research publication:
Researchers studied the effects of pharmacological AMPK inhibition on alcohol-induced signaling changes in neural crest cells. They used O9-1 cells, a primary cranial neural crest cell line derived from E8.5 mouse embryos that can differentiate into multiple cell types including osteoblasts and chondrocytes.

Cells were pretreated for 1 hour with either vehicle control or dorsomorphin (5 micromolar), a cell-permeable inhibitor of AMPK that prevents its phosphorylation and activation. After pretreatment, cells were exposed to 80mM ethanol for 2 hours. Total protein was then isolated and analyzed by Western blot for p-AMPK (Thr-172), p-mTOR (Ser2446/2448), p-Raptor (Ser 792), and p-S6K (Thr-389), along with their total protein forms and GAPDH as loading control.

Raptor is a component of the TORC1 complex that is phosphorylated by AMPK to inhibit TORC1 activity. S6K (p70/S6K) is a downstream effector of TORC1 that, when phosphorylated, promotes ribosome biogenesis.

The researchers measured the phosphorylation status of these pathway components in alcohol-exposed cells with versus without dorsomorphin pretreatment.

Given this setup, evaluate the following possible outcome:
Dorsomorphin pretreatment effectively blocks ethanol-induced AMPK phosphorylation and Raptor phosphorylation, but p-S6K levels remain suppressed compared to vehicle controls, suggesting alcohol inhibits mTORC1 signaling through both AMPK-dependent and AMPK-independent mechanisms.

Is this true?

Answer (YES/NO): NO